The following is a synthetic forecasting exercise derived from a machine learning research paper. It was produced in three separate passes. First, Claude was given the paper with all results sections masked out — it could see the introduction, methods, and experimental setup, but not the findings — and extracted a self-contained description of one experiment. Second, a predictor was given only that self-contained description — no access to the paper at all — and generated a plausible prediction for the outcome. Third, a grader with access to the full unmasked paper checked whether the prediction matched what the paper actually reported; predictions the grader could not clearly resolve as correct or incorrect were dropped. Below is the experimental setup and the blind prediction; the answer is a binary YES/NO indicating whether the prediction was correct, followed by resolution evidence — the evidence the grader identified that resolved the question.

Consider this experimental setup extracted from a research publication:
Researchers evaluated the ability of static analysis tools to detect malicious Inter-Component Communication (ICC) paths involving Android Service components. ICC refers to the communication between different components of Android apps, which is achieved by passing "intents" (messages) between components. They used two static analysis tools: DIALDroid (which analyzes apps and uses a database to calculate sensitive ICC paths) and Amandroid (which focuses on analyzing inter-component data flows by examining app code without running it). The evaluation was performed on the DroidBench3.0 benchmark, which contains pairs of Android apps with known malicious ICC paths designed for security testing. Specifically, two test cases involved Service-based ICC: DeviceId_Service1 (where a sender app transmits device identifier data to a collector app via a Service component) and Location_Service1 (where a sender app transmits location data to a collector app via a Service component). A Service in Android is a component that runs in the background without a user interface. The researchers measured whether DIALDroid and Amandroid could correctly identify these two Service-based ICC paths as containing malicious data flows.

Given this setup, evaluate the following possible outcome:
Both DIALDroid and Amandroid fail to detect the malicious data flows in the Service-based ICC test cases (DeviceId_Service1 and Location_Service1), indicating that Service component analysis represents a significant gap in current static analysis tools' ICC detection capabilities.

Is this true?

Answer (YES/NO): NO